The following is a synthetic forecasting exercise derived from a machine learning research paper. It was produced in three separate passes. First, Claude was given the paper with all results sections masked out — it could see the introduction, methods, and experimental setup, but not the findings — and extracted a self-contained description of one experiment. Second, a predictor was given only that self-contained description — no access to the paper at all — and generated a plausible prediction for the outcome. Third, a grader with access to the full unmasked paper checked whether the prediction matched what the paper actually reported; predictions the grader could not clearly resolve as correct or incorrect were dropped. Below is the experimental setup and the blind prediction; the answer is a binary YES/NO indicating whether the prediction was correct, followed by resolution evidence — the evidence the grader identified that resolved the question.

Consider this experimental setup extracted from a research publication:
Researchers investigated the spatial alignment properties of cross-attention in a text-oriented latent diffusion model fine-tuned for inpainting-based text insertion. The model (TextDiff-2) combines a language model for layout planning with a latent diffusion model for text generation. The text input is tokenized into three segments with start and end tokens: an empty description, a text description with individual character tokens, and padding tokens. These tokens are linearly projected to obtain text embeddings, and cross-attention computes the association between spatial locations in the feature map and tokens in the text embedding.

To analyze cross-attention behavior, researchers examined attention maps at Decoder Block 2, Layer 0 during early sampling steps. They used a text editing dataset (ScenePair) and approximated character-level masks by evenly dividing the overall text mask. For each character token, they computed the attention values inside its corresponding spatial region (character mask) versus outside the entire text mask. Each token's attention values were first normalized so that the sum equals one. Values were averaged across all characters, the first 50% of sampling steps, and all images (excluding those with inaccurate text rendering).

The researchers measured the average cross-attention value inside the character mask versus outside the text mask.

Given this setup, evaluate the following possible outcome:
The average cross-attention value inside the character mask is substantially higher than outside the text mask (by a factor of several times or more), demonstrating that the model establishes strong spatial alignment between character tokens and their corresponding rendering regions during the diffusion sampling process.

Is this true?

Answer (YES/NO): YES